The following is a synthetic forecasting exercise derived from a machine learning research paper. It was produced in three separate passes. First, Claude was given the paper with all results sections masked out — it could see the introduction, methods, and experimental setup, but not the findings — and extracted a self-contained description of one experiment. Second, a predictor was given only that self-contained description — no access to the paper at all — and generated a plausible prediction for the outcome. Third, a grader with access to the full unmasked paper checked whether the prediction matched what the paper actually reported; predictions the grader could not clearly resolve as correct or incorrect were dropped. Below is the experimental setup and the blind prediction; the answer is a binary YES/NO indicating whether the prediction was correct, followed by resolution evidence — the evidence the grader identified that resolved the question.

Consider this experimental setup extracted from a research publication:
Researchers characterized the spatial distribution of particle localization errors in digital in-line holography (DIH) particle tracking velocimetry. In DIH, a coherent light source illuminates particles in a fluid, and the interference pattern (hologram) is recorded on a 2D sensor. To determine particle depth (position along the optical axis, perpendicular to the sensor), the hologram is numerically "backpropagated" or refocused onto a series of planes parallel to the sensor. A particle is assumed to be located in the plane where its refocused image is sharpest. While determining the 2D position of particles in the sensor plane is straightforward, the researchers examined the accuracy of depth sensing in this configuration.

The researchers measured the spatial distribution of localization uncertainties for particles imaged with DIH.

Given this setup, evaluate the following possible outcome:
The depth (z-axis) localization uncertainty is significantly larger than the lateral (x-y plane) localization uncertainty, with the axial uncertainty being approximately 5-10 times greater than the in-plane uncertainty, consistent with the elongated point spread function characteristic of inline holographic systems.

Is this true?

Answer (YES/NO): NO